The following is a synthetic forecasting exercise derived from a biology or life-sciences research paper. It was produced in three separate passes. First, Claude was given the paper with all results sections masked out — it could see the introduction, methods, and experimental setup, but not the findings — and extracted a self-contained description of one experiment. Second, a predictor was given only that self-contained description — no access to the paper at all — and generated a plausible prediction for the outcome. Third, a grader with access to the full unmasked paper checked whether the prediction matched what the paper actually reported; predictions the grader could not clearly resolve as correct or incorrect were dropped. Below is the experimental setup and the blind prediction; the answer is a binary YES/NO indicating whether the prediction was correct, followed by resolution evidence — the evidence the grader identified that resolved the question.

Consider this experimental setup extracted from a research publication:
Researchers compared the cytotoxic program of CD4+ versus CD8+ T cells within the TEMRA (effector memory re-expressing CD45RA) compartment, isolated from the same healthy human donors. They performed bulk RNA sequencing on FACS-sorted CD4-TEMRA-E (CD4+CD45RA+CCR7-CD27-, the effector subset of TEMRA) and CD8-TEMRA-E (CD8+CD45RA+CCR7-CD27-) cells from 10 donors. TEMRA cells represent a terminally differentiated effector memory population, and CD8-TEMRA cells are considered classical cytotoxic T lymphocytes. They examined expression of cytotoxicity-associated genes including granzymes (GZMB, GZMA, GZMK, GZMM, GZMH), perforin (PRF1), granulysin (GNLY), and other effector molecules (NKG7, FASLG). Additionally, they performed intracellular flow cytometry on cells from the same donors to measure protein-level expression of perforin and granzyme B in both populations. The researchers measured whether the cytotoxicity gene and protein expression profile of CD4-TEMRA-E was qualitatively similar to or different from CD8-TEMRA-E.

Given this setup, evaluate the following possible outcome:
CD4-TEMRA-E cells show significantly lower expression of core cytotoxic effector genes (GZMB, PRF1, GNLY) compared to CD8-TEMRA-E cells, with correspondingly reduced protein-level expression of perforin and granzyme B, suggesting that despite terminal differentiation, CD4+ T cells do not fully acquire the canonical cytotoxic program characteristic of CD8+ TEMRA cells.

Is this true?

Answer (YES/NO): NO